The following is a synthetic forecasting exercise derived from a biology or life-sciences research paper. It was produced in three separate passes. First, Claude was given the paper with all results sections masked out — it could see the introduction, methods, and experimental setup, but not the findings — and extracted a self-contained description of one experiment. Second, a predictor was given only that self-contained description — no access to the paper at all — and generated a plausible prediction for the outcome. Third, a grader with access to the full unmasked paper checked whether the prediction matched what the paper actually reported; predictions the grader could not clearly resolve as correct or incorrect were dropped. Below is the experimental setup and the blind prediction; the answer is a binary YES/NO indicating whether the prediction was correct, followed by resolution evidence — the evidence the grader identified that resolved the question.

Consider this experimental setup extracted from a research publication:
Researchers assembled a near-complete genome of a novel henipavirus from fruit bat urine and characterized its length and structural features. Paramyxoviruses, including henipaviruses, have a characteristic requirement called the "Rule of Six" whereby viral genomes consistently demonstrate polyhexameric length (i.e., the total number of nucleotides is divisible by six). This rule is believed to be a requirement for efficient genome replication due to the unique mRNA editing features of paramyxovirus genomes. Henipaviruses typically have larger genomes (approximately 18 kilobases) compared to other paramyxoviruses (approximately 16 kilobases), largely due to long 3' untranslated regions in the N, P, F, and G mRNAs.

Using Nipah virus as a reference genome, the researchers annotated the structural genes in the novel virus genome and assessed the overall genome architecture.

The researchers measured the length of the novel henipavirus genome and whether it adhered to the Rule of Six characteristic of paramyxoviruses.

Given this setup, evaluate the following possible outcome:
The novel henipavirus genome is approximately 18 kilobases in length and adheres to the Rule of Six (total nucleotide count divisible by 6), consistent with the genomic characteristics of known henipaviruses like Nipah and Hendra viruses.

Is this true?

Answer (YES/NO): NO